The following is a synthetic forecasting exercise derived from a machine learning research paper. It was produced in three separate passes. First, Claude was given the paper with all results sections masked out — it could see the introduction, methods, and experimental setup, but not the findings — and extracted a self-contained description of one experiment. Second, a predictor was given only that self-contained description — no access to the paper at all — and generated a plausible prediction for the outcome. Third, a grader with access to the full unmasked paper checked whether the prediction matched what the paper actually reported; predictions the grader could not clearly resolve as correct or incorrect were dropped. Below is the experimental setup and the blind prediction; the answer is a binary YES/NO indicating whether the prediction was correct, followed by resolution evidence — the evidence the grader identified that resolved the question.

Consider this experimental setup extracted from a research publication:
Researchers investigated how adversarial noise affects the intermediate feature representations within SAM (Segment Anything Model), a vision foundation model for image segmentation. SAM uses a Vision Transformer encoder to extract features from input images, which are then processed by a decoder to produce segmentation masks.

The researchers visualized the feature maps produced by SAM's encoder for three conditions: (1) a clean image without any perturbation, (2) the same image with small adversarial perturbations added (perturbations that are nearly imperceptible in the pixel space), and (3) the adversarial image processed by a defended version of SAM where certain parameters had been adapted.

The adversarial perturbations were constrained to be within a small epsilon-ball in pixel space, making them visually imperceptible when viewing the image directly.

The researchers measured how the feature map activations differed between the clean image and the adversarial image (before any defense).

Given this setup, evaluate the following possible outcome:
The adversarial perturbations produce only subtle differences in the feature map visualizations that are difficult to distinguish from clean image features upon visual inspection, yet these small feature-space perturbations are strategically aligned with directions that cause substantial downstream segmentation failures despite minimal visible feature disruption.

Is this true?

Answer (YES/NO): NO